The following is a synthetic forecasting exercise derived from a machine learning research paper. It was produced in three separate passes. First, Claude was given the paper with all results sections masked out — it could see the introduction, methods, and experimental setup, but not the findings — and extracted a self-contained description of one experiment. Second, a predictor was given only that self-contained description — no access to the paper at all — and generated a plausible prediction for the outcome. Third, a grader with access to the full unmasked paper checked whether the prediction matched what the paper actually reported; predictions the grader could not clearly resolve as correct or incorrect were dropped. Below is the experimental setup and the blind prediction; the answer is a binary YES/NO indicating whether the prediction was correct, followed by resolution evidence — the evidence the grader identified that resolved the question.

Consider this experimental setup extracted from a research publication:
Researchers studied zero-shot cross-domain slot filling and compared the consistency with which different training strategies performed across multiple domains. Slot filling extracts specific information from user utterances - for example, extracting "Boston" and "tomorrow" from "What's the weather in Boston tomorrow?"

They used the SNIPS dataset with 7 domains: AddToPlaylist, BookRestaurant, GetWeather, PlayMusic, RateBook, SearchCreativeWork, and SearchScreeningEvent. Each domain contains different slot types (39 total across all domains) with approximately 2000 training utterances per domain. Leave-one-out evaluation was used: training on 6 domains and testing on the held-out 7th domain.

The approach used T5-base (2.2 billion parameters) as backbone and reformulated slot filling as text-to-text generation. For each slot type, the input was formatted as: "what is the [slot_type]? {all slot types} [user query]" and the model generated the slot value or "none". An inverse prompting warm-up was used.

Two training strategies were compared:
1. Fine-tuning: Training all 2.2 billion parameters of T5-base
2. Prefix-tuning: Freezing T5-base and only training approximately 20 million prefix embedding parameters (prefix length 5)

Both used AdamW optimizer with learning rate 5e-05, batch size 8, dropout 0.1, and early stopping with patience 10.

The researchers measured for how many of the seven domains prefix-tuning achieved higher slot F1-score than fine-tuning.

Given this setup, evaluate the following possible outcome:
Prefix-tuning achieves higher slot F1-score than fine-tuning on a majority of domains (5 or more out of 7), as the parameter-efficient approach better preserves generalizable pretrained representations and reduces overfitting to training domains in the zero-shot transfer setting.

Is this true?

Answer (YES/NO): YES